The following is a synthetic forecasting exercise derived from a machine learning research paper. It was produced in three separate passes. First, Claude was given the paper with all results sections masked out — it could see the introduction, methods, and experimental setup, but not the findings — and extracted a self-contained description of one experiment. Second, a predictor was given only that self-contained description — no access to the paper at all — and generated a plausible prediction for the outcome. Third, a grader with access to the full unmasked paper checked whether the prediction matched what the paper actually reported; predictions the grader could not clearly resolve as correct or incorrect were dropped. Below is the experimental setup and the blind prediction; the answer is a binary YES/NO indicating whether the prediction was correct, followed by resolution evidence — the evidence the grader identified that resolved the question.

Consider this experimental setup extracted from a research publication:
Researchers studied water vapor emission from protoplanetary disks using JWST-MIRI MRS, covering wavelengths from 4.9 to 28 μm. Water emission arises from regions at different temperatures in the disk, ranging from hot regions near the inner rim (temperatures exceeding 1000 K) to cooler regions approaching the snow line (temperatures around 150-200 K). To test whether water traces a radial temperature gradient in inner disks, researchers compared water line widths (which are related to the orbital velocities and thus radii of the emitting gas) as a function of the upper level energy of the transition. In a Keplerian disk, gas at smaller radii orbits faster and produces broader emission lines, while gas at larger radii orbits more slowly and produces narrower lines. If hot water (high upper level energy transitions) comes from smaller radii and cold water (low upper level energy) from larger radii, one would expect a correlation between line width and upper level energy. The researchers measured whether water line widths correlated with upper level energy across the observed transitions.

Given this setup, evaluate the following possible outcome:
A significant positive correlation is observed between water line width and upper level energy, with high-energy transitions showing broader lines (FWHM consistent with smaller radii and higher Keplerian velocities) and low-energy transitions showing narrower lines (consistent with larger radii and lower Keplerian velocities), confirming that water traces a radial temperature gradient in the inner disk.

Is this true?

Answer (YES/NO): YES